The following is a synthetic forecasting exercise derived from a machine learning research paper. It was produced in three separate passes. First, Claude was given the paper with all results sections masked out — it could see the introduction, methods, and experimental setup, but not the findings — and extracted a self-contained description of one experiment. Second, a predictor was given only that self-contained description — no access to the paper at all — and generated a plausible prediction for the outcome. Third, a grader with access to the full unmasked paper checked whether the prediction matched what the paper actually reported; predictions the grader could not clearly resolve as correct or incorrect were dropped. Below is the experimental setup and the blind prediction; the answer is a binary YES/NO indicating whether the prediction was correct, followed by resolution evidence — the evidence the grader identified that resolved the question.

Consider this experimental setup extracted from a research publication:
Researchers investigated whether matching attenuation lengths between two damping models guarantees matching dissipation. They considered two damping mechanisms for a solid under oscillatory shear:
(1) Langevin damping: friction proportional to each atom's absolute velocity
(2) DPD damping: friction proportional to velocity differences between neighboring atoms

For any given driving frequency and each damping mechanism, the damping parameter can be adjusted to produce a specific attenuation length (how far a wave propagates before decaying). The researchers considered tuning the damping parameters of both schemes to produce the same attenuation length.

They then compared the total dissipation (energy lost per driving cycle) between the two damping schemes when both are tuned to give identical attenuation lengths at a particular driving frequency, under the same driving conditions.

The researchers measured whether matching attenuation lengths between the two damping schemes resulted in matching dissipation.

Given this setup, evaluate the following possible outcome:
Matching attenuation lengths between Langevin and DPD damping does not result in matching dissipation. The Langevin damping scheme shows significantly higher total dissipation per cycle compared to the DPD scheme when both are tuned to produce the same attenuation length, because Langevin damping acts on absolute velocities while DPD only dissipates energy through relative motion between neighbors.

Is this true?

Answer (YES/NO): NO